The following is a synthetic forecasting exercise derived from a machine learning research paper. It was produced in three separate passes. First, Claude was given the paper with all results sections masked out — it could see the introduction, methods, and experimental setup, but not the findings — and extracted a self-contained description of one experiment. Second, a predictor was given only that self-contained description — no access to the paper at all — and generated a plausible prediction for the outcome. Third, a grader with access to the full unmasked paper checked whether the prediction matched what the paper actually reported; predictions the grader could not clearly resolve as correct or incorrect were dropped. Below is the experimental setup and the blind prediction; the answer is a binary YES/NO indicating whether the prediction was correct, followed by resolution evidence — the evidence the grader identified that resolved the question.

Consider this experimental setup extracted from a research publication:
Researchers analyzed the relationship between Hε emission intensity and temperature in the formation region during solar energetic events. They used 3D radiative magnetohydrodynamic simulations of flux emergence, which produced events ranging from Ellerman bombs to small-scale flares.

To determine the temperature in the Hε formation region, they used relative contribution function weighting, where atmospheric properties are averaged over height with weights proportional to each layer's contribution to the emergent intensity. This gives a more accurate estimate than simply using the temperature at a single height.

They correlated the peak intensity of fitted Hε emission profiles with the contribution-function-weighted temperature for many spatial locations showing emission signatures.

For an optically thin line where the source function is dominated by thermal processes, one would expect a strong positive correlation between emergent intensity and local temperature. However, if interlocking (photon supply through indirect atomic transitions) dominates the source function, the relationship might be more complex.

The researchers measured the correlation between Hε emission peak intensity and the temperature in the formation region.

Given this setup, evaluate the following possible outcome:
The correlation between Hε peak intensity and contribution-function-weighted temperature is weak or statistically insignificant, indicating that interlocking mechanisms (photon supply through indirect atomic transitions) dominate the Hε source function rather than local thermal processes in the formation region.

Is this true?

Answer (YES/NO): YES